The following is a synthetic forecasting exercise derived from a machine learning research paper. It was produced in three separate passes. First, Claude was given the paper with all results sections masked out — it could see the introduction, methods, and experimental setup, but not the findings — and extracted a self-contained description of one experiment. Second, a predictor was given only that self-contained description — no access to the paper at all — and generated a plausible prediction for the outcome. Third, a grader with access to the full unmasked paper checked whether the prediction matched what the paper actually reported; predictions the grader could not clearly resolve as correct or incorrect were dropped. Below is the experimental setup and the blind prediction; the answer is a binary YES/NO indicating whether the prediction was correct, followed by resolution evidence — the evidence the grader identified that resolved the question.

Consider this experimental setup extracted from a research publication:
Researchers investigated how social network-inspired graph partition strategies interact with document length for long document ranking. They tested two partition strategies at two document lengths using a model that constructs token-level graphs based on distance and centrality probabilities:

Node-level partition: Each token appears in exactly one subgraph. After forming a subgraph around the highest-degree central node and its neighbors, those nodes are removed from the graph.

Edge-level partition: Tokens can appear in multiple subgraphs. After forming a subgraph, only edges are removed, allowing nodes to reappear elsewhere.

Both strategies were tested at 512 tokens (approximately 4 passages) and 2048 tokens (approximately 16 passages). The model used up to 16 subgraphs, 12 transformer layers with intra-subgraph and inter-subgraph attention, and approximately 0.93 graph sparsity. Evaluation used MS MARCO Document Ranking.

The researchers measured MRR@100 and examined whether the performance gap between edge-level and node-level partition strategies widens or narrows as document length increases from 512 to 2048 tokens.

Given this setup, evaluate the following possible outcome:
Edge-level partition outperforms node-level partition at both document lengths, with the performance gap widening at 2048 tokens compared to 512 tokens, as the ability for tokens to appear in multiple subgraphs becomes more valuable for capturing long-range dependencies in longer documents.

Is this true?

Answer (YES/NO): NO